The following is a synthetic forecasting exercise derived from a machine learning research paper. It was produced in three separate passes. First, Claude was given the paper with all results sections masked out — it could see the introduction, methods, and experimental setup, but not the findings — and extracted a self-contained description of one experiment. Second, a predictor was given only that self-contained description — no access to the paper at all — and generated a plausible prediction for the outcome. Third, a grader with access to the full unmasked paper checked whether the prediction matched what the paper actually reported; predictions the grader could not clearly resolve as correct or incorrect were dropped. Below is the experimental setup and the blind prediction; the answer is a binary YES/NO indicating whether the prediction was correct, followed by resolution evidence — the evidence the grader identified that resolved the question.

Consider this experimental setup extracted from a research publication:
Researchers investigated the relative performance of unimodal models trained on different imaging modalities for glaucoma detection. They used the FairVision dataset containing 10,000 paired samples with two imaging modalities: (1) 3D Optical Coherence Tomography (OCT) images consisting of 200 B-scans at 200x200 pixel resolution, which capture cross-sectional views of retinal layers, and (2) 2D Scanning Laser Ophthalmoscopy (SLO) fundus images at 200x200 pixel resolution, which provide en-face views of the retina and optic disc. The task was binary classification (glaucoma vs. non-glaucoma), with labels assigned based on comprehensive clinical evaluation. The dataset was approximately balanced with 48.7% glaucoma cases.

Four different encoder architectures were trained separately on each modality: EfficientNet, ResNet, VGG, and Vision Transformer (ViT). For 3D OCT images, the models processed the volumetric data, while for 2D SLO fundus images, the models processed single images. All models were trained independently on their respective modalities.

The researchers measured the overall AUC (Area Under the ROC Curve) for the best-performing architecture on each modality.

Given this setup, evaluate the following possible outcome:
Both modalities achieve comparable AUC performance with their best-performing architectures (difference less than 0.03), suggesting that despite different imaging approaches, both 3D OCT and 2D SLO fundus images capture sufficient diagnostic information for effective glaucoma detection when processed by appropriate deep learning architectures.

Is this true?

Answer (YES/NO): YES